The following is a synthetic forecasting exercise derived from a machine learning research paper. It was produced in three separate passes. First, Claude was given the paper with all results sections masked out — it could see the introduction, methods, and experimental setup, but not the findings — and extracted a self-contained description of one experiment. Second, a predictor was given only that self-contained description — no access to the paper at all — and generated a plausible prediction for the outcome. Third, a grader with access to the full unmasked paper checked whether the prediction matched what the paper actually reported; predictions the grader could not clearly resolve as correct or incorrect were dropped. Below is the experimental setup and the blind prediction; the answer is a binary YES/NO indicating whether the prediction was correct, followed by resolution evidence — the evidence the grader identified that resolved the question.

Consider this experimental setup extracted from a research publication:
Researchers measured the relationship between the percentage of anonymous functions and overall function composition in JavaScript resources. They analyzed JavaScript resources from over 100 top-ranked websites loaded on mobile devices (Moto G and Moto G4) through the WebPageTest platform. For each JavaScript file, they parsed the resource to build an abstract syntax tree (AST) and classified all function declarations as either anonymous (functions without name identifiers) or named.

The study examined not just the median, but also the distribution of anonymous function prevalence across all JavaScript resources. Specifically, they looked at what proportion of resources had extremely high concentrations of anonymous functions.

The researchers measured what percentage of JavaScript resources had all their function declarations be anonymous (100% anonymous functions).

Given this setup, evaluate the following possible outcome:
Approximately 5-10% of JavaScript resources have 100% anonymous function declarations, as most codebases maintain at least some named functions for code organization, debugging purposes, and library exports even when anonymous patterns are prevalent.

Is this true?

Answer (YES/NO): NO